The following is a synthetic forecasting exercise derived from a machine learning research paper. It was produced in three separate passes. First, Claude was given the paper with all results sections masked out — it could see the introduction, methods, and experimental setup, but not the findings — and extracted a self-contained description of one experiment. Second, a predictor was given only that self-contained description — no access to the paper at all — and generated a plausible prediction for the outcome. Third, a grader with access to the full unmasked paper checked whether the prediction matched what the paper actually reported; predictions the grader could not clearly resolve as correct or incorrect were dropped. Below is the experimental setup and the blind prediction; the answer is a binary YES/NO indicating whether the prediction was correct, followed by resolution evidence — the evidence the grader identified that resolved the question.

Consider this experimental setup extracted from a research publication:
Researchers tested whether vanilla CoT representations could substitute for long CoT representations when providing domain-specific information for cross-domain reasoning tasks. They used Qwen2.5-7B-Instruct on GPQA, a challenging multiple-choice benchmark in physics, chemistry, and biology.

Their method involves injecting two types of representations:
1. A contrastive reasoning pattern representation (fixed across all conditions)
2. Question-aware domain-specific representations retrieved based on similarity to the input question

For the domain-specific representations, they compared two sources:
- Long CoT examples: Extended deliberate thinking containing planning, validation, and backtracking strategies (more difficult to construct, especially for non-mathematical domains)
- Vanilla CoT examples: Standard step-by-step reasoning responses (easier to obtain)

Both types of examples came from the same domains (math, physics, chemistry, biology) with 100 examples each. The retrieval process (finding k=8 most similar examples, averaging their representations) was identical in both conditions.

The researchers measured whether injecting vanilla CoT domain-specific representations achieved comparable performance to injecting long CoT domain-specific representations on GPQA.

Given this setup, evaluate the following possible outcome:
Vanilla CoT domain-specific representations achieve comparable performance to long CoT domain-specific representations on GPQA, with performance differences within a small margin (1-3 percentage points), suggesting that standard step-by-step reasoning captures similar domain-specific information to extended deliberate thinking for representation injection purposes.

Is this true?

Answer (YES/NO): YES